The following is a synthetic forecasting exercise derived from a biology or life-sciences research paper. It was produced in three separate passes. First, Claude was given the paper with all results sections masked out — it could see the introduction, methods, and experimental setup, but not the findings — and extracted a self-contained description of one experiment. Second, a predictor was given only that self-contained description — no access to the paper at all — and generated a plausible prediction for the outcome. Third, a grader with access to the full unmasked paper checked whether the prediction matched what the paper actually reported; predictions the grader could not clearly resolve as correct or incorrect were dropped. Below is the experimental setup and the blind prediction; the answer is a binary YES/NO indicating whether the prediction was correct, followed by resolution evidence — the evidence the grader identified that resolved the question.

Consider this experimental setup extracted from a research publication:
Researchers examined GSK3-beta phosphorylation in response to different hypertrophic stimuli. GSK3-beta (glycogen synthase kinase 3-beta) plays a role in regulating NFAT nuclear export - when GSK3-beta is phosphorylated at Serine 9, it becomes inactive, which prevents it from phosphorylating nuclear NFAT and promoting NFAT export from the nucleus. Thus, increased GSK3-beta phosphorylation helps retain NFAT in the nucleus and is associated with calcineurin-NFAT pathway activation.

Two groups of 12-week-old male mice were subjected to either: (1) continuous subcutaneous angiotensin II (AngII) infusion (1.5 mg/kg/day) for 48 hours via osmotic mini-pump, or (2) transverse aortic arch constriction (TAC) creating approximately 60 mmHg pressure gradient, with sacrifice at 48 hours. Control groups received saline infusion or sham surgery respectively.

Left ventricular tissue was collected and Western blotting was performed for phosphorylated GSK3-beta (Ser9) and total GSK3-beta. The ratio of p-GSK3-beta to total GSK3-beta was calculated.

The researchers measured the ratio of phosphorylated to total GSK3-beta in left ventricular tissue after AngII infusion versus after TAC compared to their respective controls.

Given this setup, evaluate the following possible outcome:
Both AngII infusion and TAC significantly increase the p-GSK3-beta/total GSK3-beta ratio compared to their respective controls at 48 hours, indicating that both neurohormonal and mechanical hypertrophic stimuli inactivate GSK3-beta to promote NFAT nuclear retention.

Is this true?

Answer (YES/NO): NO